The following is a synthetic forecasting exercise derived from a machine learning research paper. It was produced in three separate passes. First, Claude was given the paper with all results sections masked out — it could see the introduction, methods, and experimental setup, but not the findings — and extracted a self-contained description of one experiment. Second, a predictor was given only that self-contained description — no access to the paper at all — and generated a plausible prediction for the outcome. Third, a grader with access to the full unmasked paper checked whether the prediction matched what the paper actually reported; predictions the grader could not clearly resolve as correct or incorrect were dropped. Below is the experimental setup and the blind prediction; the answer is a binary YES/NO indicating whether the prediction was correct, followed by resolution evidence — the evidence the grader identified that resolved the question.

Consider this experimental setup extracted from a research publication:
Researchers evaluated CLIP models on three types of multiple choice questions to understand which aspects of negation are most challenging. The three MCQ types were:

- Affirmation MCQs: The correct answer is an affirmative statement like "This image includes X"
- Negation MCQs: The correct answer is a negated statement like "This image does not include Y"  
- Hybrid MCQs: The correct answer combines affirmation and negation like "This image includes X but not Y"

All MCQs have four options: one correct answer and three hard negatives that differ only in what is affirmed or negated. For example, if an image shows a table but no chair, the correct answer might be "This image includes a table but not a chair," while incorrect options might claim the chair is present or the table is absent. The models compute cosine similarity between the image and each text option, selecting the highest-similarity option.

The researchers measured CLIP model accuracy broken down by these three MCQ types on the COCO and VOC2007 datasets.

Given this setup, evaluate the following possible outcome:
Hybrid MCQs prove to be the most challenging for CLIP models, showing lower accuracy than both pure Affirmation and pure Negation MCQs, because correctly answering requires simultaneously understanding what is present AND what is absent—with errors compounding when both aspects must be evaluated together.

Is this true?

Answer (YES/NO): NO